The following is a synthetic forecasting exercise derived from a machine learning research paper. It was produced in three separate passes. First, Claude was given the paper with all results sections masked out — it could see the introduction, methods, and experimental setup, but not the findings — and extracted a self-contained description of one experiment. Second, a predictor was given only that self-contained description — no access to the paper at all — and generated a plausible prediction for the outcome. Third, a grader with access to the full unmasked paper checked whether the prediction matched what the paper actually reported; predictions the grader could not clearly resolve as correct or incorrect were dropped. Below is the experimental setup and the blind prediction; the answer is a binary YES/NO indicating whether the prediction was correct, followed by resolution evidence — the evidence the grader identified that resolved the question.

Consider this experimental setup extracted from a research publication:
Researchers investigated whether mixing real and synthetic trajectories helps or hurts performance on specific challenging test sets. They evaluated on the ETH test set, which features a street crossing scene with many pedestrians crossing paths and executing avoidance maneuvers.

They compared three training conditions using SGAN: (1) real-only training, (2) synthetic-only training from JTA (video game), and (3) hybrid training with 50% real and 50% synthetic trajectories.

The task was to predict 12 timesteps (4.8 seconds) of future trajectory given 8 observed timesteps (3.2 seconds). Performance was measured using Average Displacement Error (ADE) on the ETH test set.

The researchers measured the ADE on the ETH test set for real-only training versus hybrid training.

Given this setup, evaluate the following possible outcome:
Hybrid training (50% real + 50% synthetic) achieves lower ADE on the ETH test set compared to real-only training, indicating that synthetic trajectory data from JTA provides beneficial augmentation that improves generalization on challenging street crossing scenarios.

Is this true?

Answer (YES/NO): NO